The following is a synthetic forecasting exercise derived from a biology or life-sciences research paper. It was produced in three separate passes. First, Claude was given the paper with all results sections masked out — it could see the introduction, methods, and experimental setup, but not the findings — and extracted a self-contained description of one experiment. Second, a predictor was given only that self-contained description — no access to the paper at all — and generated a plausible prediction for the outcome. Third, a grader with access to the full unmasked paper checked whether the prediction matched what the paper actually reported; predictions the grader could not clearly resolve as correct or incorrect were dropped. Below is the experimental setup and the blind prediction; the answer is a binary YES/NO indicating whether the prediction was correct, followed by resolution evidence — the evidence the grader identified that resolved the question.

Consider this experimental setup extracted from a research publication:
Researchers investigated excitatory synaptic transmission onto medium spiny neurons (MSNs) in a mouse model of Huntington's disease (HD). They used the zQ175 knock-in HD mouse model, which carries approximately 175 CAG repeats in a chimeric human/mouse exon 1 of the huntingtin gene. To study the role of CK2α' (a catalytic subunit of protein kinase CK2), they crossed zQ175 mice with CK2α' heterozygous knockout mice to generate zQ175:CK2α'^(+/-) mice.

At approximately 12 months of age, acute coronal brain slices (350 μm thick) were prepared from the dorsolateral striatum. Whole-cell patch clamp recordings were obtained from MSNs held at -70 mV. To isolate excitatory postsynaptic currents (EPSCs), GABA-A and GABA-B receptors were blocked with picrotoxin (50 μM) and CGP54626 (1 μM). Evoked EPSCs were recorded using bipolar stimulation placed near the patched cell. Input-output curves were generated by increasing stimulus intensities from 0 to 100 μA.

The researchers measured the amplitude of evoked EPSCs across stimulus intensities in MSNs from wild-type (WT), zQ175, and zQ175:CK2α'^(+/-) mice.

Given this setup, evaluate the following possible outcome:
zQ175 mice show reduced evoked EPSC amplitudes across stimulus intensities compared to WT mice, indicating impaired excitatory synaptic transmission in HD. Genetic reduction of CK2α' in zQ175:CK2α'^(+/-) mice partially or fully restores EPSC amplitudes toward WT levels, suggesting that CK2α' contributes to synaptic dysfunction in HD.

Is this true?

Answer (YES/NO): NO